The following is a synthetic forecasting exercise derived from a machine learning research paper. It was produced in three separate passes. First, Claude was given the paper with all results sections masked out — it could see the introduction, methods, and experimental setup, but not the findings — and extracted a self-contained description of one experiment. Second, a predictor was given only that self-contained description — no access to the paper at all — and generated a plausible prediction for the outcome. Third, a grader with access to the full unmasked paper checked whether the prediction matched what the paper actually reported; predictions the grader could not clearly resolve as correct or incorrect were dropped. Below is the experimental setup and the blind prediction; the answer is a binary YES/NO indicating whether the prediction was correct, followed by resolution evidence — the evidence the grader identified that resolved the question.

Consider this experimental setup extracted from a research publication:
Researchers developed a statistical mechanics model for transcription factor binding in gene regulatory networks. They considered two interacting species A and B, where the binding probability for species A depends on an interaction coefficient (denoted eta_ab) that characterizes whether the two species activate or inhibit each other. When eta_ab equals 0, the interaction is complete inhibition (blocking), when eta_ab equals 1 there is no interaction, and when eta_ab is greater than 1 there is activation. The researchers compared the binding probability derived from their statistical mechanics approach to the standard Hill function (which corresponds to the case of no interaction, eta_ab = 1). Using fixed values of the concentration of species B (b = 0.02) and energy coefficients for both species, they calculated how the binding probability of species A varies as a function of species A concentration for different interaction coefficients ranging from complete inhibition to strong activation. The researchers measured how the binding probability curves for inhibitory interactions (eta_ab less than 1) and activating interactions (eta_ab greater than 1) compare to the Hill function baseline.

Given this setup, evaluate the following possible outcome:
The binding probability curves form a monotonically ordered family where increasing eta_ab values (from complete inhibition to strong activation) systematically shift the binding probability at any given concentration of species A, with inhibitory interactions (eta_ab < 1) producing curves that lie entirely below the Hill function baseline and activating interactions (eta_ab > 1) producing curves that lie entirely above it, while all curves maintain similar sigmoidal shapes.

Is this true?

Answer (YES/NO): YES